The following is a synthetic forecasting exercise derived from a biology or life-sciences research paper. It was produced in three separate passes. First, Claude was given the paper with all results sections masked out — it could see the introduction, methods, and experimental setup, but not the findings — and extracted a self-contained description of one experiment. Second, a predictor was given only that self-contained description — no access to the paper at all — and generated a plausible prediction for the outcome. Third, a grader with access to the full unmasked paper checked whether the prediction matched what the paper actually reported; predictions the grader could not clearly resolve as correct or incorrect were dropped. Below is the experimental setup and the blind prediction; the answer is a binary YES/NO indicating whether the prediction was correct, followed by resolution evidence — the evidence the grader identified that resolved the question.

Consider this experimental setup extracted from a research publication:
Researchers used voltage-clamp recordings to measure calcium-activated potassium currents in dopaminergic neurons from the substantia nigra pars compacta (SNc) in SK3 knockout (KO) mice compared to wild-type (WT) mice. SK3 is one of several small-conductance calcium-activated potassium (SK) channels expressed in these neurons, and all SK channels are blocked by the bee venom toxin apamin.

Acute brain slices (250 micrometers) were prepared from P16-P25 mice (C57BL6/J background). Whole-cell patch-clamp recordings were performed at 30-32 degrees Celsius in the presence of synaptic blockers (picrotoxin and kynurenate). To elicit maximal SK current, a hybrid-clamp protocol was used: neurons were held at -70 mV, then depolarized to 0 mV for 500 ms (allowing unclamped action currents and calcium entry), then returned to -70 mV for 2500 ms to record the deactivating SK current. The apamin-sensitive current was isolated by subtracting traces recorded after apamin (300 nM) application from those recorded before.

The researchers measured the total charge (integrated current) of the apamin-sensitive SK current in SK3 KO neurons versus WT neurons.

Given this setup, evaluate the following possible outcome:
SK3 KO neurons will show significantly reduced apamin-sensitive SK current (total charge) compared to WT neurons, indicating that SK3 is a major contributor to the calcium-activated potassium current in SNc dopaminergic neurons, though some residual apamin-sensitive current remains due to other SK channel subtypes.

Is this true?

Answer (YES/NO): NO